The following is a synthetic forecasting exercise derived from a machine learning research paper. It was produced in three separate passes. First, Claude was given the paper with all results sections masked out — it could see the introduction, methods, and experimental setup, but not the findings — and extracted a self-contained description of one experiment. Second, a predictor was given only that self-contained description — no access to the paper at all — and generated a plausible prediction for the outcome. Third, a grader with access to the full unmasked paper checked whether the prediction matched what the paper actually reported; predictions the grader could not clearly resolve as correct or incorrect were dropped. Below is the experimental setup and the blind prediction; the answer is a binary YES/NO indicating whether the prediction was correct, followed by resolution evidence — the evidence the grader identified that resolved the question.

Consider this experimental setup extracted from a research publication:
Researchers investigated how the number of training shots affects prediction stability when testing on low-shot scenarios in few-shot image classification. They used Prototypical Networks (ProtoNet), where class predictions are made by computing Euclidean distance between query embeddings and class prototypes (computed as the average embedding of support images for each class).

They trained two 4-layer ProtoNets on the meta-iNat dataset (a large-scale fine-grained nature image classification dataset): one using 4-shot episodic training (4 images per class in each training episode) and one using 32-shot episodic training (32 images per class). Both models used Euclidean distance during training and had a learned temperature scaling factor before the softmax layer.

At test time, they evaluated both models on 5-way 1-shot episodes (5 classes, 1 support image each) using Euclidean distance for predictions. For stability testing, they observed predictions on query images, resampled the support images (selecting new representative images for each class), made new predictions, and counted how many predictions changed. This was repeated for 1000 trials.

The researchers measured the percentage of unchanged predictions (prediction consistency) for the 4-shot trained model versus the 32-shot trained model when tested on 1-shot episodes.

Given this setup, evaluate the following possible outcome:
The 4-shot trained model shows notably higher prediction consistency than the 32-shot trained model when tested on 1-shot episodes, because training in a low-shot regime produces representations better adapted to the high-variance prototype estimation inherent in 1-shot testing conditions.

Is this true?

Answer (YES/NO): YES